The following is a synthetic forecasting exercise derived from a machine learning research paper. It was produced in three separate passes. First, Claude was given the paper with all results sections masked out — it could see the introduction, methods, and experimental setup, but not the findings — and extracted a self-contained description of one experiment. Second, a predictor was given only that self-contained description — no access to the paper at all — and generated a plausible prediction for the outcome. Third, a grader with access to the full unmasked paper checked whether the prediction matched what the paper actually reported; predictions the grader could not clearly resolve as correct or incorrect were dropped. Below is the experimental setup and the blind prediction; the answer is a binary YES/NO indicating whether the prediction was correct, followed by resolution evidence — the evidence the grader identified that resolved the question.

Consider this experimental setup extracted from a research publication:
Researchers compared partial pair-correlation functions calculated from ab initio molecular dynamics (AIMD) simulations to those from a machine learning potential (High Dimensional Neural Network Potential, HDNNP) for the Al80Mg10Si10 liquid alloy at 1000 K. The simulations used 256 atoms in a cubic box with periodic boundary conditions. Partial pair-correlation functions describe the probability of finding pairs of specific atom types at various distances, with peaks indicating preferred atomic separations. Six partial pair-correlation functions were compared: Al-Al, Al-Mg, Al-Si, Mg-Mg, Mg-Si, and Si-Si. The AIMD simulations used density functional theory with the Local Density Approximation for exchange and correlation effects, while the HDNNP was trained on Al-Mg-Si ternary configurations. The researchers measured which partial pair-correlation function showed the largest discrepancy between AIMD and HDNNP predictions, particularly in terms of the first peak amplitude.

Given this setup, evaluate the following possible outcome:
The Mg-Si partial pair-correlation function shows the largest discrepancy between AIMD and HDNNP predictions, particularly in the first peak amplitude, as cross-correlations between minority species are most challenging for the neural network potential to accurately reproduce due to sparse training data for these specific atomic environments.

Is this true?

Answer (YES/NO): YES